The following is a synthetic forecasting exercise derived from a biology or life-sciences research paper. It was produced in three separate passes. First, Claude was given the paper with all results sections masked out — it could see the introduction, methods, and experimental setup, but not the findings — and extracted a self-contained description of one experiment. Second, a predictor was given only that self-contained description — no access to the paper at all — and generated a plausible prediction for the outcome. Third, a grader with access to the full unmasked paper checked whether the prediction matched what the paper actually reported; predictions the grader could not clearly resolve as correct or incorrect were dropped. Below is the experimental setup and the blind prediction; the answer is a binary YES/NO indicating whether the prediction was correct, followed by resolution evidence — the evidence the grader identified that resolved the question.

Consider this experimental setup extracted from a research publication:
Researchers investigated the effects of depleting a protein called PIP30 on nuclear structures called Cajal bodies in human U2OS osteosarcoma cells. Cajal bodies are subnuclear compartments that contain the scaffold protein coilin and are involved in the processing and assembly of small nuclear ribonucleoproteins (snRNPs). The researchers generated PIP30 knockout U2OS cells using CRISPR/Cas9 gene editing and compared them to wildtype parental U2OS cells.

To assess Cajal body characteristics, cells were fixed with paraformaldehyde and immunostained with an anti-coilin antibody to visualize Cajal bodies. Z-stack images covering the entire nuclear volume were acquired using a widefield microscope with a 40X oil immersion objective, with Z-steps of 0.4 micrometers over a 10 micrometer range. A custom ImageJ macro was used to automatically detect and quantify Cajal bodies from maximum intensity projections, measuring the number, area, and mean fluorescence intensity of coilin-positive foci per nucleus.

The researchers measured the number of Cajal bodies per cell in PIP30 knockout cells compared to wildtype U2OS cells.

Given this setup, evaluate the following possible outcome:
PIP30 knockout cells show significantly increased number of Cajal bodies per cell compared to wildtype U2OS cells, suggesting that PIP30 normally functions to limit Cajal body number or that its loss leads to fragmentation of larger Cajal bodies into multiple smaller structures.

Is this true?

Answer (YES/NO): NO